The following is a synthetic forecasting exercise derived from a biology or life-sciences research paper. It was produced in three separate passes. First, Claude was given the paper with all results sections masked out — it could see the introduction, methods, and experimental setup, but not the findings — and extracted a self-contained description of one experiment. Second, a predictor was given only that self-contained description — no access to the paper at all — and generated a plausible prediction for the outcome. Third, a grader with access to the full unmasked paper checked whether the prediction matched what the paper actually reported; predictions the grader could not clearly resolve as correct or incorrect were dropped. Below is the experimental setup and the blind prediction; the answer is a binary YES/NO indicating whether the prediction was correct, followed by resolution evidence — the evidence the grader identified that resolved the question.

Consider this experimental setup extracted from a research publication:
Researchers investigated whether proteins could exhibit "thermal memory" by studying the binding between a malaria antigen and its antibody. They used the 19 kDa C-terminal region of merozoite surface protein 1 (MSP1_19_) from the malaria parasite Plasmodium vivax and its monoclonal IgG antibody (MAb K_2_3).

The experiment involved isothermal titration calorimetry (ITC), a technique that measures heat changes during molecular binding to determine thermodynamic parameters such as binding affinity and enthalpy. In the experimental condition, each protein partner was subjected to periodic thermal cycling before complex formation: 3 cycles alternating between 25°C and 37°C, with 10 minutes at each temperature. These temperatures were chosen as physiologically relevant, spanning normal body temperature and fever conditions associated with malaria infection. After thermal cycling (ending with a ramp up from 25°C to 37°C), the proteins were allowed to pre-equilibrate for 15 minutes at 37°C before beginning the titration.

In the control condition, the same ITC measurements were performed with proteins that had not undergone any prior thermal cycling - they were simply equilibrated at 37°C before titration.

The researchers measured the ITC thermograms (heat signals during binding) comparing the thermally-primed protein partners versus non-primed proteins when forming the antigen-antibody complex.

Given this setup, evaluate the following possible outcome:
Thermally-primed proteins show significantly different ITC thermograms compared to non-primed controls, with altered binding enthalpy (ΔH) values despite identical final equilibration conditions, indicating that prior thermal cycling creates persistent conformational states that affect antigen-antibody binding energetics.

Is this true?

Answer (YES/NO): YES